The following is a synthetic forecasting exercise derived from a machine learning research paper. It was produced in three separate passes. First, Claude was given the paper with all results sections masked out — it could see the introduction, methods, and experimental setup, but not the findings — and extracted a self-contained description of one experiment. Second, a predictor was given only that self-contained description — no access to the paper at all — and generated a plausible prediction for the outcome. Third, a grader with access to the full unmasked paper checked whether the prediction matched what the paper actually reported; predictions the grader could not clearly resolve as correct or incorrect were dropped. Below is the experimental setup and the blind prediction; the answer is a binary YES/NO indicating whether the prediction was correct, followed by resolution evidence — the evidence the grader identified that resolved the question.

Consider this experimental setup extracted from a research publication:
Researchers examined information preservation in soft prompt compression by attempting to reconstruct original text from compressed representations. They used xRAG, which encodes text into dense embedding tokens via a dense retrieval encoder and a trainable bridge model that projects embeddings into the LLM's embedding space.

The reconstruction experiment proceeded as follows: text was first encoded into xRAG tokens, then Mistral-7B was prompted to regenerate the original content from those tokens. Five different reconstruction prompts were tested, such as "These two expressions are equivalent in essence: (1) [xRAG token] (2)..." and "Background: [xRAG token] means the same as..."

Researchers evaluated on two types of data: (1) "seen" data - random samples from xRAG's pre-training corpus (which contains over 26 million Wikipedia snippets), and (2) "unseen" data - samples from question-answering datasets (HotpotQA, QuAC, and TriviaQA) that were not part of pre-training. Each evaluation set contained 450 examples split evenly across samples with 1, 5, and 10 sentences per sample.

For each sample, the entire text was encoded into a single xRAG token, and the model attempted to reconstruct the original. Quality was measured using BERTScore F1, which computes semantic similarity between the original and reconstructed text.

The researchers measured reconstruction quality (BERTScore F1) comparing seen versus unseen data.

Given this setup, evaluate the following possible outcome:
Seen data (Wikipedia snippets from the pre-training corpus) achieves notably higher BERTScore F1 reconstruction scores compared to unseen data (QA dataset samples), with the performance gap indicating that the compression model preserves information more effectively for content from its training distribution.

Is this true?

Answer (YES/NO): NO